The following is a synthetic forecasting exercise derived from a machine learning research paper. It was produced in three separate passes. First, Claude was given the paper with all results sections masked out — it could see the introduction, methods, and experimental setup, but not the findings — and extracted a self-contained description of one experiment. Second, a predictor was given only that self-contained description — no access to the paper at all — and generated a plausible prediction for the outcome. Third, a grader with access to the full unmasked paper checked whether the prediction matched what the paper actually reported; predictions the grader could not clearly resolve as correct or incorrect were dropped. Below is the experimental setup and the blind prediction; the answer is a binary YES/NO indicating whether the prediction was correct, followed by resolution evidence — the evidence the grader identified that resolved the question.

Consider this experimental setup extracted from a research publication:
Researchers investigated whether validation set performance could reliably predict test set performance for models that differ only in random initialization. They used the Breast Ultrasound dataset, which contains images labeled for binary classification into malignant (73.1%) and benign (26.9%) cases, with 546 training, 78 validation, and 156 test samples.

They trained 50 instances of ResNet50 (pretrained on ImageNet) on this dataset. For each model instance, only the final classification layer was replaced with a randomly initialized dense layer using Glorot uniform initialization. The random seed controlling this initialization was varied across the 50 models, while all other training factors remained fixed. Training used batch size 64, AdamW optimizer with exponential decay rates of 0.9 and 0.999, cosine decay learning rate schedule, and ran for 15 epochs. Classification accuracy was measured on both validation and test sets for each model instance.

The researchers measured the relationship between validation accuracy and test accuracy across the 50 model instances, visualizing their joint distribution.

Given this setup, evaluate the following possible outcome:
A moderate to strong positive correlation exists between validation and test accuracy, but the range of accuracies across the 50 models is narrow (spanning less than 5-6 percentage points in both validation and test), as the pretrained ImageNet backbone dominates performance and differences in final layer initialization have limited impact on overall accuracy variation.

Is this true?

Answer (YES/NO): NO